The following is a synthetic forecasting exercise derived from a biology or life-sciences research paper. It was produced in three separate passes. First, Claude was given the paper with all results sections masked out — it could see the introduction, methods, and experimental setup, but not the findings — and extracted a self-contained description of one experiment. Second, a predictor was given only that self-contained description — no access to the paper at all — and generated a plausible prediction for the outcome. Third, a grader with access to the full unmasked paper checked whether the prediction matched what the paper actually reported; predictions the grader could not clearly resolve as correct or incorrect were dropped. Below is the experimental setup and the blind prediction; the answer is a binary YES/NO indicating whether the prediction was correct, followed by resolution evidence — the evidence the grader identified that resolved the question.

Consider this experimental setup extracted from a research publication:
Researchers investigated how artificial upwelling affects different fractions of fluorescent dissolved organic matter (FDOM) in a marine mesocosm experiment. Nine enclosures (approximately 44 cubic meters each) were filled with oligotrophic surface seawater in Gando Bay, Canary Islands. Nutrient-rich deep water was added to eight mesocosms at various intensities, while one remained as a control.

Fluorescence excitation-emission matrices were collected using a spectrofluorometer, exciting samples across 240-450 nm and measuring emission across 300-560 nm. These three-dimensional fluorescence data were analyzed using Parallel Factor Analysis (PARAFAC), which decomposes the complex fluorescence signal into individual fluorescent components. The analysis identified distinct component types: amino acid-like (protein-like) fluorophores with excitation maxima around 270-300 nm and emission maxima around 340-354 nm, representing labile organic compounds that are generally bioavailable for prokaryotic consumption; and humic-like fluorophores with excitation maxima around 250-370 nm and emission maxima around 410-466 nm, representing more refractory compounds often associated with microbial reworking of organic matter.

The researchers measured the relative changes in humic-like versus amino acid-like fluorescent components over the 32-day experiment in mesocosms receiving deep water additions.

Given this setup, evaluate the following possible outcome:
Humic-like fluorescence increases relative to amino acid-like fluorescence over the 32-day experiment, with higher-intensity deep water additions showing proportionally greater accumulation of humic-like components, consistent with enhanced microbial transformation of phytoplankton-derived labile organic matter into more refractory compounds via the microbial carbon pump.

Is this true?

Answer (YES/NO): YES